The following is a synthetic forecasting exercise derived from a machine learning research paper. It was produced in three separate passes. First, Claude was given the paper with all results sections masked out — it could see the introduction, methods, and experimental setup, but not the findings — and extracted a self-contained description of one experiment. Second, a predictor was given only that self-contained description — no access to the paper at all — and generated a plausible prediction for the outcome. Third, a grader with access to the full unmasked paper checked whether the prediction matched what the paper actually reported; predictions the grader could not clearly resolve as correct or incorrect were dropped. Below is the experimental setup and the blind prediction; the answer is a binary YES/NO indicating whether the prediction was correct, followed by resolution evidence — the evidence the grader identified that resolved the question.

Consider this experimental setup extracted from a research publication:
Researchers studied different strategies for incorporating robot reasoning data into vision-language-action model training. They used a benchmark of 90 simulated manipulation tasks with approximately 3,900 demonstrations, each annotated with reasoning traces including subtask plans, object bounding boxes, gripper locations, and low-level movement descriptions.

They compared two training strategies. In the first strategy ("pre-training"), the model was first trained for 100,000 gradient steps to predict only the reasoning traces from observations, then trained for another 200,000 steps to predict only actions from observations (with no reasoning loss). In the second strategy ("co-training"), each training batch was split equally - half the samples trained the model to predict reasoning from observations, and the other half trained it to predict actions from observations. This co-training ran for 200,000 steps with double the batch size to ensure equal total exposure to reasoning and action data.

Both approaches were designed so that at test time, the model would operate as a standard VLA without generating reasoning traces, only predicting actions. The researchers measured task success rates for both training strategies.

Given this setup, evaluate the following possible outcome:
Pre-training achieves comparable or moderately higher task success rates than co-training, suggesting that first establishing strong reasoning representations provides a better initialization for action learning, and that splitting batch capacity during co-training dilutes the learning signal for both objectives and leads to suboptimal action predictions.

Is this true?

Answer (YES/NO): NO